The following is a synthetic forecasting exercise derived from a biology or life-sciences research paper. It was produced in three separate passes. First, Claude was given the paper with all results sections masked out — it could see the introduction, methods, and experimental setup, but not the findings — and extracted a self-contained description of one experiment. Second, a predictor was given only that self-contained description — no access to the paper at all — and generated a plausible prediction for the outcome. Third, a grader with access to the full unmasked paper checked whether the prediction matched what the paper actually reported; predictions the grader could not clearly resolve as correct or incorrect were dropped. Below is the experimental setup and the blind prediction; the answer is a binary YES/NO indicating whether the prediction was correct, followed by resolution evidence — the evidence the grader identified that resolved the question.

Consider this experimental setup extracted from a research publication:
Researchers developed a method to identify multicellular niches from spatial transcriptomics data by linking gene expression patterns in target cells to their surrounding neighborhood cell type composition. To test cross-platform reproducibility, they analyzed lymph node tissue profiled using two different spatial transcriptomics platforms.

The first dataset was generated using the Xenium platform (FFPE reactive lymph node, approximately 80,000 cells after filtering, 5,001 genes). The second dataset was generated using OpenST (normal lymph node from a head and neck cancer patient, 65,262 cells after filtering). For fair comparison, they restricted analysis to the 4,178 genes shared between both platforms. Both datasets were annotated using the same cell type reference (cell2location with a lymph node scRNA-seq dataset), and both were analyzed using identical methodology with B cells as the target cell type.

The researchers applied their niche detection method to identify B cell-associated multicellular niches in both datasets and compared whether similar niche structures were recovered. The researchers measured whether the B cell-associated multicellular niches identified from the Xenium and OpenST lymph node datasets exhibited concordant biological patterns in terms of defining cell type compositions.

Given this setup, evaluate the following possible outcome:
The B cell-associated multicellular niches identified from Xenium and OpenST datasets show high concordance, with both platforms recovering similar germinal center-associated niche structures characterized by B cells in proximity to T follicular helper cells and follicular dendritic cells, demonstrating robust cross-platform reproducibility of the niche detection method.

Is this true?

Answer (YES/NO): YES